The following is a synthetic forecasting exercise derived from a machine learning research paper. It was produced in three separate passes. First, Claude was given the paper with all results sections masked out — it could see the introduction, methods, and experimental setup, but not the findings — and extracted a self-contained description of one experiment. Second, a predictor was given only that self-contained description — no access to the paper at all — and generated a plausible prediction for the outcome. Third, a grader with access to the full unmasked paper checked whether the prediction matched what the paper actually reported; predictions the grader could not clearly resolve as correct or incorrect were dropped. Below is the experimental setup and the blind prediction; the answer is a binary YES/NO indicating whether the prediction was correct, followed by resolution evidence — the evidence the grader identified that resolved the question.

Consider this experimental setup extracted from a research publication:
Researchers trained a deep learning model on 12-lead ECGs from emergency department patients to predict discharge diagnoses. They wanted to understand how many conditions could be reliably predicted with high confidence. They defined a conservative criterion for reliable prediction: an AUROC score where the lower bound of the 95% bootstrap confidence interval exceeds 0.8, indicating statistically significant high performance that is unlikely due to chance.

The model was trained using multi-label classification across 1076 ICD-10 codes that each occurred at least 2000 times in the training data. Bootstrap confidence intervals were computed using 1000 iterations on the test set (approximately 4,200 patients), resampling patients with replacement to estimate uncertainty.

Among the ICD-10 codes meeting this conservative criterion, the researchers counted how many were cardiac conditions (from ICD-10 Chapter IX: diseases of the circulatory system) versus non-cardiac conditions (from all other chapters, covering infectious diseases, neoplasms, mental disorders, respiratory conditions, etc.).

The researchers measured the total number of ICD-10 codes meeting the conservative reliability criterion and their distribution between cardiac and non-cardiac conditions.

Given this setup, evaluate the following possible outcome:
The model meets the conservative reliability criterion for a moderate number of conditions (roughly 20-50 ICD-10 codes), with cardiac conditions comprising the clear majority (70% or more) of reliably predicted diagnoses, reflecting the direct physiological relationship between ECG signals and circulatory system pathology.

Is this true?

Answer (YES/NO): NO